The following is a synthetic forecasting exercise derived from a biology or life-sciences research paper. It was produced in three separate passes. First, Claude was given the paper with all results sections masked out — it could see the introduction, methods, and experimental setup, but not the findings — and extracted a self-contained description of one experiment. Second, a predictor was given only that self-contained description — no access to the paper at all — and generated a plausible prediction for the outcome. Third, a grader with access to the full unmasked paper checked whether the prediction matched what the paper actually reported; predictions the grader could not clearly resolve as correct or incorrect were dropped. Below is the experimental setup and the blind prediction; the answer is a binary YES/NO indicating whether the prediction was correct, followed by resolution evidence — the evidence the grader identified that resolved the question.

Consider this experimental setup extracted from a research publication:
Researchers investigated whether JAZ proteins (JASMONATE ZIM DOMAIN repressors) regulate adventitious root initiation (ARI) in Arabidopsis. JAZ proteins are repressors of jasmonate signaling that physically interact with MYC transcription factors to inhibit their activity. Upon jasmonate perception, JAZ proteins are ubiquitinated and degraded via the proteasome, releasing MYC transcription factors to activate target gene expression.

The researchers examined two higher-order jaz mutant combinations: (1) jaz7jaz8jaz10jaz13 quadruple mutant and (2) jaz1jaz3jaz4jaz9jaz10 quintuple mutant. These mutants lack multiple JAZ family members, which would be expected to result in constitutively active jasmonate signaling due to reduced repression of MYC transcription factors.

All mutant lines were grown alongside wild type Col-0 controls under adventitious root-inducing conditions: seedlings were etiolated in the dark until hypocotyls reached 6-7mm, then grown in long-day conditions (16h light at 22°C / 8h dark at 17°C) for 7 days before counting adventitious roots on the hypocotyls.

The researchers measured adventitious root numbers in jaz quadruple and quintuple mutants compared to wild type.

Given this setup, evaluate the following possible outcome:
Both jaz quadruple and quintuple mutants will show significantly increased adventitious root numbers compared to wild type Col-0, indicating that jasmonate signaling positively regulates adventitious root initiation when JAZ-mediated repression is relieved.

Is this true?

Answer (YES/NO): NO